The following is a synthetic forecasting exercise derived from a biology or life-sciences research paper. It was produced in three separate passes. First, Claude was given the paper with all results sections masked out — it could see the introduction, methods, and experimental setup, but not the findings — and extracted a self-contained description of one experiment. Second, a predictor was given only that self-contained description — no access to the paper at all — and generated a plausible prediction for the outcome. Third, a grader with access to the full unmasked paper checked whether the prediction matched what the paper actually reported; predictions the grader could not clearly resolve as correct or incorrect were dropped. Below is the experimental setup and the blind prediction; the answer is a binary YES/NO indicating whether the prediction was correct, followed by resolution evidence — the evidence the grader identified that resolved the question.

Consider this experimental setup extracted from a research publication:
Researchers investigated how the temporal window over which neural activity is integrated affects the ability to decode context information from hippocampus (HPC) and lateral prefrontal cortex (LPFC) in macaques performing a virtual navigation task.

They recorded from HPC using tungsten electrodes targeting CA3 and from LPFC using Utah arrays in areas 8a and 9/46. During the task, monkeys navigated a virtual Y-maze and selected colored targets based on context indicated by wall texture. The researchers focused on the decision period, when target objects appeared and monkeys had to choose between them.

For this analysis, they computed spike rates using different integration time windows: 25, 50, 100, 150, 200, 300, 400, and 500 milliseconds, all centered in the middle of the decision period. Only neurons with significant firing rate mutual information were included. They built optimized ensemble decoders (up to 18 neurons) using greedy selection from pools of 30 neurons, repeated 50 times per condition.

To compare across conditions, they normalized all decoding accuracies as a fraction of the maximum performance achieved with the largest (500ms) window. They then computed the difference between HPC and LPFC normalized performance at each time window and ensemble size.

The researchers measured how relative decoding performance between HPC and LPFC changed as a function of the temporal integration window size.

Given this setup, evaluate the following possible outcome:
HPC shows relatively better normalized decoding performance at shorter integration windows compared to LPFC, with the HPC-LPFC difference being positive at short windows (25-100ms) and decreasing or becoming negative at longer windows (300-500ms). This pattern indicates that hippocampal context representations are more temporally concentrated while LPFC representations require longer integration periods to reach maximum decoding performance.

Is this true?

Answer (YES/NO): YES